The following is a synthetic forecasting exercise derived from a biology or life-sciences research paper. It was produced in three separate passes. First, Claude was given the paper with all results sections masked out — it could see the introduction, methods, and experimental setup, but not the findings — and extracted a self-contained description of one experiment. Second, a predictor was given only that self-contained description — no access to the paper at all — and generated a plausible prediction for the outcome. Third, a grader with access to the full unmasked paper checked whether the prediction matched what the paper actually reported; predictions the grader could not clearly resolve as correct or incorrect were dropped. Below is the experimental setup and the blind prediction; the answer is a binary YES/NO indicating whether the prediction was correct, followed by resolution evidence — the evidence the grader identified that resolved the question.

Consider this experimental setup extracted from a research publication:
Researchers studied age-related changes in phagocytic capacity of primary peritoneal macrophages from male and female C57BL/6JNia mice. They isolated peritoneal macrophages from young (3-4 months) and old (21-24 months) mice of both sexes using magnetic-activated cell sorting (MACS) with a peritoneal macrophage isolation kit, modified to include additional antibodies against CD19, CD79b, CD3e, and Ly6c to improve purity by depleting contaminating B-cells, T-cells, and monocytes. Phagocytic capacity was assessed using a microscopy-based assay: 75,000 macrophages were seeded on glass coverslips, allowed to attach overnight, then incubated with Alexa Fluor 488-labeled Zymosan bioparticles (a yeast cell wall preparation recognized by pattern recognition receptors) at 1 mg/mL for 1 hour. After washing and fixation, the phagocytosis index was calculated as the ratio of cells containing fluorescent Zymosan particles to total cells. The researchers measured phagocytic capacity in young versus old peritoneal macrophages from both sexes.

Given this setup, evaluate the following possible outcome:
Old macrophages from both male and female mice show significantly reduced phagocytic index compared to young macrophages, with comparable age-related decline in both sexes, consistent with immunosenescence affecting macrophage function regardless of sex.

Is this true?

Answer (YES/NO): NO